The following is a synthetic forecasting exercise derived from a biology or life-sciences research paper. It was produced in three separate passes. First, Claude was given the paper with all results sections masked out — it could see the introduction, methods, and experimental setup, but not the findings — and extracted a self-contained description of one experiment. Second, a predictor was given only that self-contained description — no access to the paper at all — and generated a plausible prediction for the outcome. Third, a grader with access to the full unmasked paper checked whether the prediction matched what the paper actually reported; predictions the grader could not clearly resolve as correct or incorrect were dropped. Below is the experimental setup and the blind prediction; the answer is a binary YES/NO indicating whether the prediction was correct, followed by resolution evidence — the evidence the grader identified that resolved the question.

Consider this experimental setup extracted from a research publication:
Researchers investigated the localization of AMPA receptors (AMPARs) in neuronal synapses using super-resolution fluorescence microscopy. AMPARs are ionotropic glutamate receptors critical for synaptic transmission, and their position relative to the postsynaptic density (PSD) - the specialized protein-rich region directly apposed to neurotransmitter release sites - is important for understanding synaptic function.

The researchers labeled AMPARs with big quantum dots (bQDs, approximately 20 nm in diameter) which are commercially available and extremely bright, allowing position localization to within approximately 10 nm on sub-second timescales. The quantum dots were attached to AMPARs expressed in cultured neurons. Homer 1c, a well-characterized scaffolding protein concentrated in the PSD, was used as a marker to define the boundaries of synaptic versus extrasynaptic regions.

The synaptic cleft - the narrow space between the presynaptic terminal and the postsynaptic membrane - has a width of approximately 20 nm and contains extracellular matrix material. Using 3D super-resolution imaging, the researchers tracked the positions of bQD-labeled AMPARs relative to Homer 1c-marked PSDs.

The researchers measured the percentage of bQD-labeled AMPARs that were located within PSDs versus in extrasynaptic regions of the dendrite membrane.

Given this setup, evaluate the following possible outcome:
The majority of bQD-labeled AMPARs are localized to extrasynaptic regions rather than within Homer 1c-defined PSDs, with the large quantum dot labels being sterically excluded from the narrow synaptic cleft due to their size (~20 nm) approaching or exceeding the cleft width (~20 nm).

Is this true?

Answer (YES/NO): YES